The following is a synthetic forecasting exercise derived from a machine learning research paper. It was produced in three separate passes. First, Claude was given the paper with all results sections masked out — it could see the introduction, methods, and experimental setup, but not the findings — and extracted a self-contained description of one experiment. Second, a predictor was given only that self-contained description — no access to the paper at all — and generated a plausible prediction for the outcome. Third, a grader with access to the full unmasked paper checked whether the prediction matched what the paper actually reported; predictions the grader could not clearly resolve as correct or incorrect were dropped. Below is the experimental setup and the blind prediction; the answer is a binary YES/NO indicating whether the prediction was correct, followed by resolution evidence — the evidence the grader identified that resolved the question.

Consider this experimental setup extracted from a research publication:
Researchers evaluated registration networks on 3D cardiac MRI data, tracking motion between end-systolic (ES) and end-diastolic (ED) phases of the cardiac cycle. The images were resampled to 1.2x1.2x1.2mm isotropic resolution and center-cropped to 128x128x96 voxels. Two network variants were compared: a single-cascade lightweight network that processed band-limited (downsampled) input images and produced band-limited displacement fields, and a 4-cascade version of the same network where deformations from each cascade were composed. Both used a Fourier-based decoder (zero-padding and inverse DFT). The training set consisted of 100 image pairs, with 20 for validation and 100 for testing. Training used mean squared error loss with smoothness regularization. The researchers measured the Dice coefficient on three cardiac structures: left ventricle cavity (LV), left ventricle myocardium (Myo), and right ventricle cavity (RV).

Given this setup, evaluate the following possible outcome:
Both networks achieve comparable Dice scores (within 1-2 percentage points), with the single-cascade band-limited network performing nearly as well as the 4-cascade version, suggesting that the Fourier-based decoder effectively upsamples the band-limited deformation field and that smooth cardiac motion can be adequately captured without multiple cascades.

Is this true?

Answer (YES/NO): YES